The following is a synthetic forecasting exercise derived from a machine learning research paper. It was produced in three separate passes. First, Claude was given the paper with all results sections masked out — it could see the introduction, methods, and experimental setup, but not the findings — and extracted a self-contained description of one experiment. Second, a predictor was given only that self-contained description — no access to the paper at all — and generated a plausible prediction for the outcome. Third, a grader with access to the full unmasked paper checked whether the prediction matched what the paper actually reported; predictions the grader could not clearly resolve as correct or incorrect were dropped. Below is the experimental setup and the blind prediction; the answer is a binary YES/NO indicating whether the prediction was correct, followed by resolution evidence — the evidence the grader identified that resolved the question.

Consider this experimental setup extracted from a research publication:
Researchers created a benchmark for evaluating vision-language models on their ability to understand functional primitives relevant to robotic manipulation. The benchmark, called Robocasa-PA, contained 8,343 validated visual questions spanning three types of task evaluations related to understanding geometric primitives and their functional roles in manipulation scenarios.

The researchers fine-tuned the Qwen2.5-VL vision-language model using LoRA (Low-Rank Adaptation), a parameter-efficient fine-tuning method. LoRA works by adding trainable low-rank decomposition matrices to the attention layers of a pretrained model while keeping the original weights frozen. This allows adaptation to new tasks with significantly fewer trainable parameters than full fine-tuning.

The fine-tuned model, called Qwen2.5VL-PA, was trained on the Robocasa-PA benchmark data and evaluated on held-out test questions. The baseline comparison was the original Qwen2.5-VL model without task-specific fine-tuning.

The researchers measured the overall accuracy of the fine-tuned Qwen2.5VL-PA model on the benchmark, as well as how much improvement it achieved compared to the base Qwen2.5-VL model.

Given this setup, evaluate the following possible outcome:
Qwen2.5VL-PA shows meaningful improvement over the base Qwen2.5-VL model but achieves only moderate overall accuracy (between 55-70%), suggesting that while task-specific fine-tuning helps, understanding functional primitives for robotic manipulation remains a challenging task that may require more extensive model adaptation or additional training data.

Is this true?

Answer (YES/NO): NO